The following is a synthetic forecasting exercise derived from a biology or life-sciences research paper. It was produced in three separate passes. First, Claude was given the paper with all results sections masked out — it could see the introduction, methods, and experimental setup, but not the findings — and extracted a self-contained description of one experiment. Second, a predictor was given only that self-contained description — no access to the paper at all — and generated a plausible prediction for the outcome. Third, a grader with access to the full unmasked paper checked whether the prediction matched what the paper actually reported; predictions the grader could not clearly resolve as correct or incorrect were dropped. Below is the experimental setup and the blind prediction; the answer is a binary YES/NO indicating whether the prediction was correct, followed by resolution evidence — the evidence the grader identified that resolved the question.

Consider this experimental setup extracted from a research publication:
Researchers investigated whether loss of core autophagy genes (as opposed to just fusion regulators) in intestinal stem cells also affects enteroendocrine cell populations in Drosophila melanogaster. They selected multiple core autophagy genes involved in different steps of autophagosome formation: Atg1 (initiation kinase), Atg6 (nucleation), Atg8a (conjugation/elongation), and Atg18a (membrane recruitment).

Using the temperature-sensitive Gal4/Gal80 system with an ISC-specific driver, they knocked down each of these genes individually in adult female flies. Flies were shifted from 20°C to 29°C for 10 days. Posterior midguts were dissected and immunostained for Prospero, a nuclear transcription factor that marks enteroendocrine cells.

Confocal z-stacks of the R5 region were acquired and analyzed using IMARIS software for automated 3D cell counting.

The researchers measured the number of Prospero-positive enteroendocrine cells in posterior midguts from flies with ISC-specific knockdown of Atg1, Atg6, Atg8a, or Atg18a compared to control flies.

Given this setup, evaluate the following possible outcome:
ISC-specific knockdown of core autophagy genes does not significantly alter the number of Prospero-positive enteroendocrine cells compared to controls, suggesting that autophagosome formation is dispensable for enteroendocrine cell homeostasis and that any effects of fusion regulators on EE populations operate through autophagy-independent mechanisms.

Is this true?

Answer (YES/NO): NO